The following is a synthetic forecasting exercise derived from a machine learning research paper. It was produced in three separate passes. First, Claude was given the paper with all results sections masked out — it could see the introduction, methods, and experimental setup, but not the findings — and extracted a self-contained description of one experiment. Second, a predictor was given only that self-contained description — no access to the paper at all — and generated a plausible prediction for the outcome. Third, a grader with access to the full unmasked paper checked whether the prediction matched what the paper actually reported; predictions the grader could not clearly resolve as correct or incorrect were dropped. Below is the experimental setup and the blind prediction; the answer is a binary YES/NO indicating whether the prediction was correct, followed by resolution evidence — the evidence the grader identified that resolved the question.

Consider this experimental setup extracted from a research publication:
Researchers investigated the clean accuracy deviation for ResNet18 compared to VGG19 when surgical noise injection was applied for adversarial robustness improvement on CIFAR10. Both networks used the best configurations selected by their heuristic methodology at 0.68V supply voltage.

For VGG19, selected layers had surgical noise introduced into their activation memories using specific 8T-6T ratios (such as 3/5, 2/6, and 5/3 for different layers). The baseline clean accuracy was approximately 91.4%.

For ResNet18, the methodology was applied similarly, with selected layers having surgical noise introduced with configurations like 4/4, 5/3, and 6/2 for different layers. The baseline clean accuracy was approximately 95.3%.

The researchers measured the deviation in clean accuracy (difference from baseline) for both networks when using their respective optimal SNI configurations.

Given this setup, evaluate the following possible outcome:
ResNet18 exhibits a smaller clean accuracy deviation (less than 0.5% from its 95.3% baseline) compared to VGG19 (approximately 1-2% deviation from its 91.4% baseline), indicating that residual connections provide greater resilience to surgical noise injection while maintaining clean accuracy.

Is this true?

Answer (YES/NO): NO